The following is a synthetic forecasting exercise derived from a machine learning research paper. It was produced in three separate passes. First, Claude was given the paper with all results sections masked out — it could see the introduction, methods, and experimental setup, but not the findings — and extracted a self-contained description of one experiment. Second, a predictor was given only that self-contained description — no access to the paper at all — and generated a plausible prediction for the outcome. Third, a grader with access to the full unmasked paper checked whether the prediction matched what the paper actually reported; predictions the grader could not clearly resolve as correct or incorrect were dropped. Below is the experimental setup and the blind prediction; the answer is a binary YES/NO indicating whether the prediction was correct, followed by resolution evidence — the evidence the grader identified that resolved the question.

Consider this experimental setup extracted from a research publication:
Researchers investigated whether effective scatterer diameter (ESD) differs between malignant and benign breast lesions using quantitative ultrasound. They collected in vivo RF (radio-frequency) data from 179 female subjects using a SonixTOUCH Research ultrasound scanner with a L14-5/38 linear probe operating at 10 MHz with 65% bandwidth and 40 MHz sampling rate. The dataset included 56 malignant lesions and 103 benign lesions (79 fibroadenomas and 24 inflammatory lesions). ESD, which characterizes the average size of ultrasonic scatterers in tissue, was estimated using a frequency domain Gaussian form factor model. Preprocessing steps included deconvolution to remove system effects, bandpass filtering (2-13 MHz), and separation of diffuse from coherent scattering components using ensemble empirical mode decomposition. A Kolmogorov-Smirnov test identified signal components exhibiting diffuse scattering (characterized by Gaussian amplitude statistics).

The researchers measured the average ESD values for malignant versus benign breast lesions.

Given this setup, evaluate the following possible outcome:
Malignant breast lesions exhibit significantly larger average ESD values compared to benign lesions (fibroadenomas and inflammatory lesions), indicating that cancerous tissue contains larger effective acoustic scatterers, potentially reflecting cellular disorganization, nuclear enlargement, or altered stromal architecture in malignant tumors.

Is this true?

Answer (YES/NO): YES